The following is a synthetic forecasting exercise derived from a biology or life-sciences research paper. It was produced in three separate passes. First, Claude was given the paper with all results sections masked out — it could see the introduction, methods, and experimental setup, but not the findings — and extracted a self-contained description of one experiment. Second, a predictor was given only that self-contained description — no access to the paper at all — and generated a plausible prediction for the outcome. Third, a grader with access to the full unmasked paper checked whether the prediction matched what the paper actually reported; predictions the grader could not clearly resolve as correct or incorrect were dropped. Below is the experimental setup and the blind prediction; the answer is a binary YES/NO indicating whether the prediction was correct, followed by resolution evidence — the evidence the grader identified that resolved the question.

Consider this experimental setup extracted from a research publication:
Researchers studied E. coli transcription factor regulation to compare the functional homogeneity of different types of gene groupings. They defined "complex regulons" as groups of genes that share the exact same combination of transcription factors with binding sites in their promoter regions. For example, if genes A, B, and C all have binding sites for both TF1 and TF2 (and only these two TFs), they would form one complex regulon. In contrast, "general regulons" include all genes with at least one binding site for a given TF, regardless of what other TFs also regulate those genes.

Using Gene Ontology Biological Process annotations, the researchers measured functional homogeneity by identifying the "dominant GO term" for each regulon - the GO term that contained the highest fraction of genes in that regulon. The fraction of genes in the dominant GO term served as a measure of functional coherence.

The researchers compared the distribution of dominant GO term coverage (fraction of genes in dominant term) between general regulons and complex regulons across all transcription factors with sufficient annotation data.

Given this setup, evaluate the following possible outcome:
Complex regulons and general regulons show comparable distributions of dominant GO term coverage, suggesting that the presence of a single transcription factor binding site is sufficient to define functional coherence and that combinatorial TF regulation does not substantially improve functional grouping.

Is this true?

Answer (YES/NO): NO